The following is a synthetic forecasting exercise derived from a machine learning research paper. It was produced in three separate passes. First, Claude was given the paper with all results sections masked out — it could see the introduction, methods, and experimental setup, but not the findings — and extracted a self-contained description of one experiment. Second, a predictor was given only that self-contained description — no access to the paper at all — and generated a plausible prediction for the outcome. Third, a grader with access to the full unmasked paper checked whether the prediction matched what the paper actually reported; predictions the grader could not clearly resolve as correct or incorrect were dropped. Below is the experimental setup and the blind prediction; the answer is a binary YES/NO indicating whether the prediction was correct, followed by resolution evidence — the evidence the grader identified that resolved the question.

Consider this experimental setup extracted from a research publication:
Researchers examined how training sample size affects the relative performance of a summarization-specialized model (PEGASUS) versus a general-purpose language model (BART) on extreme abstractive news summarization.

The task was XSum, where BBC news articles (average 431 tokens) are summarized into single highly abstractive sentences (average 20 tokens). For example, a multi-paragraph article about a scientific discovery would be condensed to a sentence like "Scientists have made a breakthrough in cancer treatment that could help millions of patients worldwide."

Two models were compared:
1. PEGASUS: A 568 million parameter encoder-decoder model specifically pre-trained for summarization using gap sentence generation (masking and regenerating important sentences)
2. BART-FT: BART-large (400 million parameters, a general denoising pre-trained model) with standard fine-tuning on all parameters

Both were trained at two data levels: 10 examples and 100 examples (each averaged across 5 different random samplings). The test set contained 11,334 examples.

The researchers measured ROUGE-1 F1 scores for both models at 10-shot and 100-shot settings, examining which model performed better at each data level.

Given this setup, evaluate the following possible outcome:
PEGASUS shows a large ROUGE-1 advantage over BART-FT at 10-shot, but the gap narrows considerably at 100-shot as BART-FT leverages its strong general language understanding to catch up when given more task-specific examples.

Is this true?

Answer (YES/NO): NO